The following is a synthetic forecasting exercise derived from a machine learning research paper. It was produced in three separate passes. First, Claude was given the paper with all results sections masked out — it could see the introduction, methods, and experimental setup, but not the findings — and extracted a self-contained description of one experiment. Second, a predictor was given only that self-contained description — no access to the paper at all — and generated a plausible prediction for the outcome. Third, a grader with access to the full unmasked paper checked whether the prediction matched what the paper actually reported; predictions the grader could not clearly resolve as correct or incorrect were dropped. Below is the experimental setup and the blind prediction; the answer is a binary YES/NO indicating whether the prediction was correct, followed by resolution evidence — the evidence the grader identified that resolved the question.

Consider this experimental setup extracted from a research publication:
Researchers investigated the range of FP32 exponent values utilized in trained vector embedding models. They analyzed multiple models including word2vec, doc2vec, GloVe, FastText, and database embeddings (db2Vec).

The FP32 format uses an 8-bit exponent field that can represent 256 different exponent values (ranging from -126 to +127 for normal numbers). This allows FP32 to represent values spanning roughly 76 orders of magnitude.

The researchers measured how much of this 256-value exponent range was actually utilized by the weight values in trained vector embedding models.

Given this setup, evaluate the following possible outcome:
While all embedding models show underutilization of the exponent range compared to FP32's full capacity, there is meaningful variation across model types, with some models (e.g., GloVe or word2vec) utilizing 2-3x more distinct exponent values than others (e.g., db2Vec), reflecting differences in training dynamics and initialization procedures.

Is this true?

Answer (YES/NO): NO